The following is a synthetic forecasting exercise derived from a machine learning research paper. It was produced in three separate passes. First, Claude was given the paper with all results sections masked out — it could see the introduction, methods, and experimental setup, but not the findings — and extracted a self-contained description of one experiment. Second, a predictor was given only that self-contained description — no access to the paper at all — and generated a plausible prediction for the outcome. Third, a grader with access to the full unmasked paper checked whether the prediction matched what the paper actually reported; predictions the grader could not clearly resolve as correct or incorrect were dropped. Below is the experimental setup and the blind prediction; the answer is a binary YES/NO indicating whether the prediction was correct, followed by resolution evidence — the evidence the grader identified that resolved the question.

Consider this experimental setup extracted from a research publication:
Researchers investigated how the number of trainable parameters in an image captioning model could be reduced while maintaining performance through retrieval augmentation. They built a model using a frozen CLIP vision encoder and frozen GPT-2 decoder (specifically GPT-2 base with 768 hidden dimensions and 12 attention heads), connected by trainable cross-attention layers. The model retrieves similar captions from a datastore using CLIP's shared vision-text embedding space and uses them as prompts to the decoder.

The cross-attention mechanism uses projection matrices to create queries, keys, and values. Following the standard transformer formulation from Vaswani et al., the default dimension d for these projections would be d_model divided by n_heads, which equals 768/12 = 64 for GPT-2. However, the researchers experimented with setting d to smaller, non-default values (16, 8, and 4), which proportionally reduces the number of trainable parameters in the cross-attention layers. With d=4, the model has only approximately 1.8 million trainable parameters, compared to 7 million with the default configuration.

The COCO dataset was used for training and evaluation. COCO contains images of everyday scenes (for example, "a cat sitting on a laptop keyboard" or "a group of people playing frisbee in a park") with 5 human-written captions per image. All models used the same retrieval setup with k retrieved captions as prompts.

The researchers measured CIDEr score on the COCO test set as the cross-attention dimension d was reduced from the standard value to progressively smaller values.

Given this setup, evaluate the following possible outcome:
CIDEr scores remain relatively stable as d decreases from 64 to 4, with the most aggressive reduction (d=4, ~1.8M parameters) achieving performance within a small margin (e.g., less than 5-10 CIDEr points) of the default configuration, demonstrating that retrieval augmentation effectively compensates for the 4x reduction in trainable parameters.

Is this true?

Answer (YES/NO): YES